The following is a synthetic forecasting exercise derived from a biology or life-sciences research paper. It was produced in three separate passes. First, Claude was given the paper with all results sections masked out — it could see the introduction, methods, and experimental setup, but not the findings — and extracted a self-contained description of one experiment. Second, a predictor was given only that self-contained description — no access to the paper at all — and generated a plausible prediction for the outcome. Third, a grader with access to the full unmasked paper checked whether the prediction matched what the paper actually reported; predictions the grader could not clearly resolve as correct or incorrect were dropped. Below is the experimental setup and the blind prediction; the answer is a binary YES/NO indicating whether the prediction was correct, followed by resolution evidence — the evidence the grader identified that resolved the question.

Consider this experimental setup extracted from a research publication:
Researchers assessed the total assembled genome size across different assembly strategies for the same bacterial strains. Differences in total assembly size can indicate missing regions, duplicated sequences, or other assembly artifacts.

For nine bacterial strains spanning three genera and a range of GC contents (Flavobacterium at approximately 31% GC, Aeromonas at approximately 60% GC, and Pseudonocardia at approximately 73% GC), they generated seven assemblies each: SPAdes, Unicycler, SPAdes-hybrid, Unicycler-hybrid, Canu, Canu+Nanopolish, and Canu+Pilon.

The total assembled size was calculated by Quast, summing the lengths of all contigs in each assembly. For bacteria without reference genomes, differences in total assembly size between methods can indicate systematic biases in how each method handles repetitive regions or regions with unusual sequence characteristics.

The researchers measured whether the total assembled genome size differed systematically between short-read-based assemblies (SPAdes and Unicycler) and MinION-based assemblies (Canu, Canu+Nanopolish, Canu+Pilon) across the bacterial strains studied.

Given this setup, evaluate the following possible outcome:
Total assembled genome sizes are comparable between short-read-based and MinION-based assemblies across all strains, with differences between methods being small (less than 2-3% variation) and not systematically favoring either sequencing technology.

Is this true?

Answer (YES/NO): NO